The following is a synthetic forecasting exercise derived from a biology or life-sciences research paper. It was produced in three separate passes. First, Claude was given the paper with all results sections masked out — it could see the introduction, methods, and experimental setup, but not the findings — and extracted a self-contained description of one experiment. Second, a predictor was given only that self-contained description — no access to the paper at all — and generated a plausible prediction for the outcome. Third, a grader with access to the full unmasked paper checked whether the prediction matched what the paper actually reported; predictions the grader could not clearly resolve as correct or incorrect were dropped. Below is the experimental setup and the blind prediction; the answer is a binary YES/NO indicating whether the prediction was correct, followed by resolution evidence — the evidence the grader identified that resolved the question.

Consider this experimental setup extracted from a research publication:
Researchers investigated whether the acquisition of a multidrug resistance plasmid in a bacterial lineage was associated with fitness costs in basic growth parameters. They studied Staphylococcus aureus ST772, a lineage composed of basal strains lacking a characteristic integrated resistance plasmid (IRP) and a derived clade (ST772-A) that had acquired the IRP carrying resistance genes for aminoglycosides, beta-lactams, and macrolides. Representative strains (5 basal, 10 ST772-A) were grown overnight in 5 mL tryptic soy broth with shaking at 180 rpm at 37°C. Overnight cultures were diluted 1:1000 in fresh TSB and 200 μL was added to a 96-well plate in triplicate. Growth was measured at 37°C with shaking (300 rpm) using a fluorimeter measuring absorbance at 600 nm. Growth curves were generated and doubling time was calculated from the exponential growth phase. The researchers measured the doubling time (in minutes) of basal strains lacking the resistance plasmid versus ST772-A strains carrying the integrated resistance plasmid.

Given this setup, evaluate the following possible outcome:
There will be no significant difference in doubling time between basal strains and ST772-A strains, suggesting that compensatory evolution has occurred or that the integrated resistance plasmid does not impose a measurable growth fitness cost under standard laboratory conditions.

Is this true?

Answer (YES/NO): YES